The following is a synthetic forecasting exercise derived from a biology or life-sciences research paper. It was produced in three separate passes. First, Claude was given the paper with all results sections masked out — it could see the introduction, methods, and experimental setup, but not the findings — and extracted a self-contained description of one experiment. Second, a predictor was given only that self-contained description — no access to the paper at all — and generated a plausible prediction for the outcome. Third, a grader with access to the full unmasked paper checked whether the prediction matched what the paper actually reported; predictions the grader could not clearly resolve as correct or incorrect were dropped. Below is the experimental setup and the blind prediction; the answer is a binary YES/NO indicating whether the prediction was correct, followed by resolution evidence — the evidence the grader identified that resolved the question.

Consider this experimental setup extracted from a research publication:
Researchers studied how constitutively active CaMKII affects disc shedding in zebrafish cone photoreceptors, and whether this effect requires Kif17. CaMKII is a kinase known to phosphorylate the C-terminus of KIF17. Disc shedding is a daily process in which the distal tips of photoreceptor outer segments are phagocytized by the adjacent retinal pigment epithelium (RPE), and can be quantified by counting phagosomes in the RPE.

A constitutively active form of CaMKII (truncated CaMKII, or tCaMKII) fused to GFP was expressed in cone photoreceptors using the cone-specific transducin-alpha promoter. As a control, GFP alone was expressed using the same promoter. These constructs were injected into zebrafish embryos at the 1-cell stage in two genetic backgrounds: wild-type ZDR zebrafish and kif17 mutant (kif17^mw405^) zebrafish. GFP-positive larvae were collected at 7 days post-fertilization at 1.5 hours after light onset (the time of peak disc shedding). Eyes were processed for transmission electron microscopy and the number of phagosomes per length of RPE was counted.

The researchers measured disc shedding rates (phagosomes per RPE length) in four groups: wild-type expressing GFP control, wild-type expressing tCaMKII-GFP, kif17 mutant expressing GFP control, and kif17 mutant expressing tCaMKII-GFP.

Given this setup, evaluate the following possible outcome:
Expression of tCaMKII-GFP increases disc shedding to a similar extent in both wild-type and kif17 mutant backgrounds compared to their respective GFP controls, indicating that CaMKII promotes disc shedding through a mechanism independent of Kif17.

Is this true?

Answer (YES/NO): NO